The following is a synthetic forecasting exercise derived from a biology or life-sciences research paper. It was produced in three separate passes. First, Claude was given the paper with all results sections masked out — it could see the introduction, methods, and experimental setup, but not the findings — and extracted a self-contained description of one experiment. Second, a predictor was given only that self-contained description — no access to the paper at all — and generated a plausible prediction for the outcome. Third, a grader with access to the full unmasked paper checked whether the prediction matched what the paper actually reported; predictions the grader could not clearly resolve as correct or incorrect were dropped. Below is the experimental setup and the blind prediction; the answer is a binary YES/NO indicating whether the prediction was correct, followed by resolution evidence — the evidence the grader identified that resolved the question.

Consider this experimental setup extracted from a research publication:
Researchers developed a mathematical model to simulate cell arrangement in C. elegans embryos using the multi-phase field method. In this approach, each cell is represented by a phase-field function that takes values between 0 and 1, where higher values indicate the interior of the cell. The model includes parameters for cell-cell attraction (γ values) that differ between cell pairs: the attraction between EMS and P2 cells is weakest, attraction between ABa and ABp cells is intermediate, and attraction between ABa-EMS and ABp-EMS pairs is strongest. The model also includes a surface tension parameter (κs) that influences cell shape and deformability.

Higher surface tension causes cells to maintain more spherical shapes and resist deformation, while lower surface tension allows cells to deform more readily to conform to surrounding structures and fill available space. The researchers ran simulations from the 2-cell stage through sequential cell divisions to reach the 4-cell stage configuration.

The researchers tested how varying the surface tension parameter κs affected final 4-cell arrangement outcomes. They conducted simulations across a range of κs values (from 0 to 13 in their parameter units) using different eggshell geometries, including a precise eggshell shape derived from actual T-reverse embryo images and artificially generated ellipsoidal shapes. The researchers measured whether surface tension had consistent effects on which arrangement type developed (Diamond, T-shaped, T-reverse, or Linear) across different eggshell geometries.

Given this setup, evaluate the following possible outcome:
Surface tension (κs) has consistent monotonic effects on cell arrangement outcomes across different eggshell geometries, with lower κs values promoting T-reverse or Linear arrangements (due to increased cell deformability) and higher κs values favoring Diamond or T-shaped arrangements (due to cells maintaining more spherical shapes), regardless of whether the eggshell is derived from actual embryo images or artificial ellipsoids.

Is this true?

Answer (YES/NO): NO